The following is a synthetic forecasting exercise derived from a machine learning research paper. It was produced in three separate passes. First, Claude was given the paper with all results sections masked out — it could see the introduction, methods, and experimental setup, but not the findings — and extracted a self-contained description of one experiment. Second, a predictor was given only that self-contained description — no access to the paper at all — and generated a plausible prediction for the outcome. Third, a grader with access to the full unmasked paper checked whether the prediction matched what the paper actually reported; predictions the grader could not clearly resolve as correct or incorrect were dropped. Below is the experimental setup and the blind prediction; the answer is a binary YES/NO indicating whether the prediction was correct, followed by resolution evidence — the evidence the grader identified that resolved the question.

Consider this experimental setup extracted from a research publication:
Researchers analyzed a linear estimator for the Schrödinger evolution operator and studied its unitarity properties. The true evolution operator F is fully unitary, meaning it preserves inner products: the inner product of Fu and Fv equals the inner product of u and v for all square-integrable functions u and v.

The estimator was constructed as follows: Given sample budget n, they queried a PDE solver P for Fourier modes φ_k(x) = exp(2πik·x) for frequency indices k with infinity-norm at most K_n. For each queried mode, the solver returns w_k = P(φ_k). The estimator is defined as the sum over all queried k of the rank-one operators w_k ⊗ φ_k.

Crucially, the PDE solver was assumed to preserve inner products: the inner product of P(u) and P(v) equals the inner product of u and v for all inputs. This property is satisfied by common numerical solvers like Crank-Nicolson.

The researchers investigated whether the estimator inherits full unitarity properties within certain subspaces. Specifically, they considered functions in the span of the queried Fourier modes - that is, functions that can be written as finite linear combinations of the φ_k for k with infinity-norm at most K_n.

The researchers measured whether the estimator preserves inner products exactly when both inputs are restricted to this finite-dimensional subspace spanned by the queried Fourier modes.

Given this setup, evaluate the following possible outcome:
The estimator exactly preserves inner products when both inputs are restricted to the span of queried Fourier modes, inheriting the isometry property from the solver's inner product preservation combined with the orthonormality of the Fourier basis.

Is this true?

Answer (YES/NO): YES